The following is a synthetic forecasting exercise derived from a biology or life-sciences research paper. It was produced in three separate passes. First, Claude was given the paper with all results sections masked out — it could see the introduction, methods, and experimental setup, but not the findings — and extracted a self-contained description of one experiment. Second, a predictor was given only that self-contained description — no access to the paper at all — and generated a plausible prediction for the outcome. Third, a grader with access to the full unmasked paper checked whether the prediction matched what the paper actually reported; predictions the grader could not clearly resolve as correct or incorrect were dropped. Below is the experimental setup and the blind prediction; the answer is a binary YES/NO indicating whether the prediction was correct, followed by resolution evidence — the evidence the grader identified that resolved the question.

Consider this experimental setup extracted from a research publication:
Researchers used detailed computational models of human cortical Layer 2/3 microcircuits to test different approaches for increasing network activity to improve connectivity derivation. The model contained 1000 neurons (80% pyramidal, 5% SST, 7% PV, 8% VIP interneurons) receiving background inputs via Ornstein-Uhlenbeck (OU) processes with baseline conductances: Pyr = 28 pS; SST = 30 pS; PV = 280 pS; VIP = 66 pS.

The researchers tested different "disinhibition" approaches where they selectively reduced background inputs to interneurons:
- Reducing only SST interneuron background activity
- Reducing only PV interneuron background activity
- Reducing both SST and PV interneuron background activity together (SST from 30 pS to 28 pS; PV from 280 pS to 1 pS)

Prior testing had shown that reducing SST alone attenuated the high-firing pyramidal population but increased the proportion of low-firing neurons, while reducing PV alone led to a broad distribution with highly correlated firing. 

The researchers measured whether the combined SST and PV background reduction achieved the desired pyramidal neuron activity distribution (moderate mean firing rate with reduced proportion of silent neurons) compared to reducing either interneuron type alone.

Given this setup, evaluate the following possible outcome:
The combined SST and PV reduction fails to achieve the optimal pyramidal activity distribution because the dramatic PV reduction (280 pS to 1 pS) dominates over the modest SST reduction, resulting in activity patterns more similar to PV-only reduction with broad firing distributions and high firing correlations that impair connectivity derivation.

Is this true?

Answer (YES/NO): NO